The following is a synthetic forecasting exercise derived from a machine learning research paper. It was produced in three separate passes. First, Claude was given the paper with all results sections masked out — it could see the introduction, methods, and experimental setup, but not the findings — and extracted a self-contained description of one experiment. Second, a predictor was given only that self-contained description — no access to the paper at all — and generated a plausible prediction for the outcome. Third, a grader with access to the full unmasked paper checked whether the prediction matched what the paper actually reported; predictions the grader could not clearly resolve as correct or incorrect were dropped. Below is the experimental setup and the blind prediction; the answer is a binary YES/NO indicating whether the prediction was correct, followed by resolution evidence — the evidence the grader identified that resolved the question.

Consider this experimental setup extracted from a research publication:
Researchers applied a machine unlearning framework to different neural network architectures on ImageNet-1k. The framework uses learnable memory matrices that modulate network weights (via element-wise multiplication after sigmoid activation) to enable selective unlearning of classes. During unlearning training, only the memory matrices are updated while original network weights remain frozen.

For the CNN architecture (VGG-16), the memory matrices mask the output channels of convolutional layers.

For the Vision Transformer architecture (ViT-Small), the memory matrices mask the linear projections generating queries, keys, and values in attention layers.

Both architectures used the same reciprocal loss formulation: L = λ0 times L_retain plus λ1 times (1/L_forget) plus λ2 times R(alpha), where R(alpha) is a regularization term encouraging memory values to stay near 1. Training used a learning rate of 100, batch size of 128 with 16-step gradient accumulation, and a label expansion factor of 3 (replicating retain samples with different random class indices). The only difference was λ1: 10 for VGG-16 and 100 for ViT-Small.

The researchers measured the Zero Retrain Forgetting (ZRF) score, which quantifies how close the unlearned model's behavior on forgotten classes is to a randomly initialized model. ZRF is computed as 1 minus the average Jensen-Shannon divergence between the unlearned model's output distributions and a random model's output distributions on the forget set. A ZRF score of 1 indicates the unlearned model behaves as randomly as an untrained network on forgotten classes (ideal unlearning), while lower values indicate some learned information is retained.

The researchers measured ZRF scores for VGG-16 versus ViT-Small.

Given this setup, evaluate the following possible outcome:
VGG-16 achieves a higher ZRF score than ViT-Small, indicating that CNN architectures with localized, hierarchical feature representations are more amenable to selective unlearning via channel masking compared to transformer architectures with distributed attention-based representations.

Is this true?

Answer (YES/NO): YES